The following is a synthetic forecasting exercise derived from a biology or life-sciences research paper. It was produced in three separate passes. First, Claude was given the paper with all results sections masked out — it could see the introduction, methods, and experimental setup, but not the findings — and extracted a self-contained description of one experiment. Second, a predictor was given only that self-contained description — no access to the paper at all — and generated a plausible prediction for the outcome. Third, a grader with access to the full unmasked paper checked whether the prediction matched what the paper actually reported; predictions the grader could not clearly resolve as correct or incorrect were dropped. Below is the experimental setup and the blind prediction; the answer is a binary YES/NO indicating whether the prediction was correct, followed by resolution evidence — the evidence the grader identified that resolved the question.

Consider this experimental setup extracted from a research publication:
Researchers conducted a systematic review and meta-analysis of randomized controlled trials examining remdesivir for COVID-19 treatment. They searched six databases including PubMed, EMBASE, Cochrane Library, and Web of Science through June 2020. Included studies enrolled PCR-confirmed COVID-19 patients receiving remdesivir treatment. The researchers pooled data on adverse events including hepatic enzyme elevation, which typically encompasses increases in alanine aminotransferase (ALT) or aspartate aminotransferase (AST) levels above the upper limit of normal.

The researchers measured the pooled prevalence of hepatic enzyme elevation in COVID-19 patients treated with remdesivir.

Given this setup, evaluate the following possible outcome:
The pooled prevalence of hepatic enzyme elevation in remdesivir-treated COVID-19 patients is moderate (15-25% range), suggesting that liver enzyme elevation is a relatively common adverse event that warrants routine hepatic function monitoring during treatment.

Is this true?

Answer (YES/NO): NO